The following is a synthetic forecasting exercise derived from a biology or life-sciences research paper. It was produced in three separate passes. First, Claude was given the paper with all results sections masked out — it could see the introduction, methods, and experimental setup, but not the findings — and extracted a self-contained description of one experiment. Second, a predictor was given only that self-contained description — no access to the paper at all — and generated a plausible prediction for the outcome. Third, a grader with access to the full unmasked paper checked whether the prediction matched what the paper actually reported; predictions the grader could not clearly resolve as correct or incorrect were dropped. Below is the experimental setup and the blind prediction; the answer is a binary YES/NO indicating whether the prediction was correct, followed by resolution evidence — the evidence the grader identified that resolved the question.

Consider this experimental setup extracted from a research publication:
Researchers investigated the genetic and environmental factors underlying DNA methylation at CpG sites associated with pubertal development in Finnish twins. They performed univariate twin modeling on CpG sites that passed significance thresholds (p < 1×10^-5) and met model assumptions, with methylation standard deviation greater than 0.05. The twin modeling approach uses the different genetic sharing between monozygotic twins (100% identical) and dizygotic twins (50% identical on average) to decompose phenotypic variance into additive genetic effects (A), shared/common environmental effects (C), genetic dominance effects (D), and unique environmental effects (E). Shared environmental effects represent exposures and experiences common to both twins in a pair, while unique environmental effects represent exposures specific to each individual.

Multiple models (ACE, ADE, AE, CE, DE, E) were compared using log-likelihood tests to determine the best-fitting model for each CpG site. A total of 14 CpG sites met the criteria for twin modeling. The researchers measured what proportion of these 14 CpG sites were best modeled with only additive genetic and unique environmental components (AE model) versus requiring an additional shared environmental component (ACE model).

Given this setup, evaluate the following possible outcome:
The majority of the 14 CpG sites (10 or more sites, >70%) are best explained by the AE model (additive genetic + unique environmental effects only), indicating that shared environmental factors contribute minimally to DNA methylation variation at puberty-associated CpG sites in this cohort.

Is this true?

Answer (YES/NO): YES